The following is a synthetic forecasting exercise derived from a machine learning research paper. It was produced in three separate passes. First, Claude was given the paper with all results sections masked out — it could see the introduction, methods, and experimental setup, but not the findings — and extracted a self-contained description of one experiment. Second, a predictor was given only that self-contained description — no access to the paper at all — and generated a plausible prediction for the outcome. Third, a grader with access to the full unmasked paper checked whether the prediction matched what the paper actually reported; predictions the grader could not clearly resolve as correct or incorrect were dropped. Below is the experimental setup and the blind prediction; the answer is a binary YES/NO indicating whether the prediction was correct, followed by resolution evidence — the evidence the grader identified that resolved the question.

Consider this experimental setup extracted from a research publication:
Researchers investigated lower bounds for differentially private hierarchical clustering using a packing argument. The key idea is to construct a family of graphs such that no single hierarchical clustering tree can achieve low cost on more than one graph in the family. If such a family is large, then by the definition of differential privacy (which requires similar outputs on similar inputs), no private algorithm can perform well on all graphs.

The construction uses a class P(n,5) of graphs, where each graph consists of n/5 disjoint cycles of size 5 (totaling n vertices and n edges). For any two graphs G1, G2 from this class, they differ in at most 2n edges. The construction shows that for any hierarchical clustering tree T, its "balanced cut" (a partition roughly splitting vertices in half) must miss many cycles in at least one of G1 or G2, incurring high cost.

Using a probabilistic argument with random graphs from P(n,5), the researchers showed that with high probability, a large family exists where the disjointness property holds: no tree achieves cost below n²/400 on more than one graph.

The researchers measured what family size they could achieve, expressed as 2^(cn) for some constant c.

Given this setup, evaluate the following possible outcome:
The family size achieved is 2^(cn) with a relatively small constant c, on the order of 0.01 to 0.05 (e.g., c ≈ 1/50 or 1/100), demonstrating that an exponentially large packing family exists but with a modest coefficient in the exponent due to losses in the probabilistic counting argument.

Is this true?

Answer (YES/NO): NO